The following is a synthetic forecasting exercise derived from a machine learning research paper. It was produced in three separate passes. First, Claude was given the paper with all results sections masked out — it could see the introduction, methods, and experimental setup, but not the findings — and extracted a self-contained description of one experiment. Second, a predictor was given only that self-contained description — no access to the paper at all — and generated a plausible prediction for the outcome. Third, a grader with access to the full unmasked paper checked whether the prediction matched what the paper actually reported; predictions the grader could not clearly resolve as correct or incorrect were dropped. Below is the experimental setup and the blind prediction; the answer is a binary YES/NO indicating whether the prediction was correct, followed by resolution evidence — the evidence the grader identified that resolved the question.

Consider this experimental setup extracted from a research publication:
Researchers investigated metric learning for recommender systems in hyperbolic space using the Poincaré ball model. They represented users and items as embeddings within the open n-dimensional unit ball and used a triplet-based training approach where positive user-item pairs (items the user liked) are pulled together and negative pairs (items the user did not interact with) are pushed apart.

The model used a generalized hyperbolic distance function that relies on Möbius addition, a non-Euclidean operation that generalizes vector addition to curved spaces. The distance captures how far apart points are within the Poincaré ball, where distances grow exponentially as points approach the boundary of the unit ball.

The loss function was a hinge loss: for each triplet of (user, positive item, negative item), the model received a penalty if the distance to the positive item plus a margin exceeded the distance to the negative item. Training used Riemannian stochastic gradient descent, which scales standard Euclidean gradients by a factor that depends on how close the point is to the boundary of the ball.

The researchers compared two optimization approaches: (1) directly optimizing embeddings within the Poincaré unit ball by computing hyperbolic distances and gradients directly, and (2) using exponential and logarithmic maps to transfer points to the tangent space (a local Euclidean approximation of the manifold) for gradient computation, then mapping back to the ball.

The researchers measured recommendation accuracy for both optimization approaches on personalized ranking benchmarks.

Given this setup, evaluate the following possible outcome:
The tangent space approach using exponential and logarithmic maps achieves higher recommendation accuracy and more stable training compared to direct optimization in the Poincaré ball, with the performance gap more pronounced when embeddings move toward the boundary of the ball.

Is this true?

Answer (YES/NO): NO